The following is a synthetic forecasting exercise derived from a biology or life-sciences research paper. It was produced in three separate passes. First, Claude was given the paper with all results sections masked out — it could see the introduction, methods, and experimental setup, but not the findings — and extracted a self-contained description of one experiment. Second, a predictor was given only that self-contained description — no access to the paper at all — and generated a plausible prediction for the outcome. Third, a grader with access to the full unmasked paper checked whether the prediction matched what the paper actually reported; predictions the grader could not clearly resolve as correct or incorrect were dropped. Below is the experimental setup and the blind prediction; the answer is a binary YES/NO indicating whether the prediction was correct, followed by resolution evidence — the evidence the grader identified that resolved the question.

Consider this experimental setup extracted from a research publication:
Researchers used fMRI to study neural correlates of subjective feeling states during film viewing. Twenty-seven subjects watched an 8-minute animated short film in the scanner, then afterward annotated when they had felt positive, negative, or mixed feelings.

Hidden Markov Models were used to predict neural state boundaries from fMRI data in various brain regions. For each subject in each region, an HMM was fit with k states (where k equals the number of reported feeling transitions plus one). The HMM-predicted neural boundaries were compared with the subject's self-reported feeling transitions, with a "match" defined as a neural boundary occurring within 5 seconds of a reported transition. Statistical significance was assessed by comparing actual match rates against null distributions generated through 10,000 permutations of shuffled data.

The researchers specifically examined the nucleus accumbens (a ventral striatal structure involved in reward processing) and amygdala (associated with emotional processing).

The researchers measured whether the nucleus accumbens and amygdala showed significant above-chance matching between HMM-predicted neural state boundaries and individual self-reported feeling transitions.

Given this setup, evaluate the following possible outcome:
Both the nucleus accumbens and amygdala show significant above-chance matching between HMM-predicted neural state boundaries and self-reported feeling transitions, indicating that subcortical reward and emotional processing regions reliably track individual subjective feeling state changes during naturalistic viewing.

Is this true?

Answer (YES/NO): YES